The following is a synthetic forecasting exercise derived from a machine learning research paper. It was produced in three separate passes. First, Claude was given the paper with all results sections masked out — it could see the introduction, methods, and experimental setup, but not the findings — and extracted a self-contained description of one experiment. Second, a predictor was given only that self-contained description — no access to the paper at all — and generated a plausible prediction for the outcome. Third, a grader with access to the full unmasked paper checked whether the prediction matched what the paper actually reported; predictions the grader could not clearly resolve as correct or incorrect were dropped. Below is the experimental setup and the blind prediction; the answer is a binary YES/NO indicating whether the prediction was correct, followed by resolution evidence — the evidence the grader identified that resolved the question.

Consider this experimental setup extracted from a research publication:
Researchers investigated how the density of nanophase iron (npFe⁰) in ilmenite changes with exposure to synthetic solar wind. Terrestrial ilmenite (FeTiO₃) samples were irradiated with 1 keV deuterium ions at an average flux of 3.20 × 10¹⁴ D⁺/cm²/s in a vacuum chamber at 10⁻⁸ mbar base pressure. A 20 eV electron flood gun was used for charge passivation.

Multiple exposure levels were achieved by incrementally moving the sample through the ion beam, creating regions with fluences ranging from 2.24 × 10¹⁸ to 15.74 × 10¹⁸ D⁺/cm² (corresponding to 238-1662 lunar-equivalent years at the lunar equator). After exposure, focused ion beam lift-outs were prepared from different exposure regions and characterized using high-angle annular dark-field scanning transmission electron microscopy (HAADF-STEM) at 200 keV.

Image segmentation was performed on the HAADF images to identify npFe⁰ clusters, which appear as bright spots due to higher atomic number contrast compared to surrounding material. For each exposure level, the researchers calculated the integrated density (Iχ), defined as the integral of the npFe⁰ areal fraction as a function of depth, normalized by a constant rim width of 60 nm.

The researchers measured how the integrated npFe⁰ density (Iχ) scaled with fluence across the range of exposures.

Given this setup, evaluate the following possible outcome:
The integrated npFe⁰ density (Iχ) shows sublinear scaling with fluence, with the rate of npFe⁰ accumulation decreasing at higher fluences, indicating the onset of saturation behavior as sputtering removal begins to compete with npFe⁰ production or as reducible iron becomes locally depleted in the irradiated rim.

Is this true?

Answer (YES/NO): NO